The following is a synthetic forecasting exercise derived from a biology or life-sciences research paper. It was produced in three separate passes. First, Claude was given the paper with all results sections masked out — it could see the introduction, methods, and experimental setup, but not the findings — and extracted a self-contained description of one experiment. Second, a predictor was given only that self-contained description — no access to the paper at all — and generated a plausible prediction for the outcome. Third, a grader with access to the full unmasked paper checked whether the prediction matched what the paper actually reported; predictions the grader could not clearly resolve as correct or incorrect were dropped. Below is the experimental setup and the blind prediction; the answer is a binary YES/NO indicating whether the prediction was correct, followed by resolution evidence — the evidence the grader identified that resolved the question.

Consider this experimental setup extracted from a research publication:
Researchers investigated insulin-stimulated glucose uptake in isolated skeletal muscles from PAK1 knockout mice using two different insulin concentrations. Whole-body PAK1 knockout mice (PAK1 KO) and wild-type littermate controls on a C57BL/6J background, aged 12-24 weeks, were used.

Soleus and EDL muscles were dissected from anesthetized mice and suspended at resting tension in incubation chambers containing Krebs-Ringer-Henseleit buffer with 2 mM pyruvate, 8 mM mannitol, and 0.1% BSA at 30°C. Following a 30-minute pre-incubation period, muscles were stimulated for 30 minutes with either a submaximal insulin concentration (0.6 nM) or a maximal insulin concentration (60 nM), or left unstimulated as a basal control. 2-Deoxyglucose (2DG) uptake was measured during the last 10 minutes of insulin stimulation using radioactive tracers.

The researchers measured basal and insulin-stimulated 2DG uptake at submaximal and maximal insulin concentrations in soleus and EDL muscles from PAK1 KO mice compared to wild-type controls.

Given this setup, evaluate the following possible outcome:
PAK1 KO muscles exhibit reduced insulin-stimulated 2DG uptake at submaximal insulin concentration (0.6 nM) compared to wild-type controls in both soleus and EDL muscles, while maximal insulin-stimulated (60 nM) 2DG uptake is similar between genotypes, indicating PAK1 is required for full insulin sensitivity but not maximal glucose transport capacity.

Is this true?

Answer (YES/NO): NO